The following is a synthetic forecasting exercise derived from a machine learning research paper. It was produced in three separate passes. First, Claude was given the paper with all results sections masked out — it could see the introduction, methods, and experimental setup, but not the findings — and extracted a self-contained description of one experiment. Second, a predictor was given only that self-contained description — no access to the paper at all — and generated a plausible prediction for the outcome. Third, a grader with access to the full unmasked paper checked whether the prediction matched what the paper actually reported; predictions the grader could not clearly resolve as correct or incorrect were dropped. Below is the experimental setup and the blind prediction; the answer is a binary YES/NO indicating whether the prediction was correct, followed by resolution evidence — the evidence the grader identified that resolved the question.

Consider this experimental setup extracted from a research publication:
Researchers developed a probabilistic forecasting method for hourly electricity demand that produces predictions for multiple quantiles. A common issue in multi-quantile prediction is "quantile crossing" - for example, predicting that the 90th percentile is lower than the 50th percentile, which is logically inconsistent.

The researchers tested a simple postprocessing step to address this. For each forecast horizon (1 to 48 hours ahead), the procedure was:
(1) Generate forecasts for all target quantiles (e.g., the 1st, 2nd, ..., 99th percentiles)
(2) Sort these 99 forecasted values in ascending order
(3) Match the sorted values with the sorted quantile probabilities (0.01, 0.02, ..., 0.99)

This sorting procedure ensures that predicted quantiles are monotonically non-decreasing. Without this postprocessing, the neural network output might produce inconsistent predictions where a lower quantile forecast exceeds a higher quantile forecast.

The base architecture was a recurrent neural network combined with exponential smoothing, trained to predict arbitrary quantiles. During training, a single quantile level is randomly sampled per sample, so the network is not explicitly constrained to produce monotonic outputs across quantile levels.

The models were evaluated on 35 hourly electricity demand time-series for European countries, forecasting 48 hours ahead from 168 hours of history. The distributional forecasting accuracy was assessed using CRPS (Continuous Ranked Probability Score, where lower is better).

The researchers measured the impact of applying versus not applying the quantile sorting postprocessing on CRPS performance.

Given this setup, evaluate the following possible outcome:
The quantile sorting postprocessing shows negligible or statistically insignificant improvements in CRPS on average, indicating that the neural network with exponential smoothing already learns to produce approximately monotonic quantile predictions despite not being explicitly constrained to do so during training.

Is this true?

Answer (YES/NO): NO